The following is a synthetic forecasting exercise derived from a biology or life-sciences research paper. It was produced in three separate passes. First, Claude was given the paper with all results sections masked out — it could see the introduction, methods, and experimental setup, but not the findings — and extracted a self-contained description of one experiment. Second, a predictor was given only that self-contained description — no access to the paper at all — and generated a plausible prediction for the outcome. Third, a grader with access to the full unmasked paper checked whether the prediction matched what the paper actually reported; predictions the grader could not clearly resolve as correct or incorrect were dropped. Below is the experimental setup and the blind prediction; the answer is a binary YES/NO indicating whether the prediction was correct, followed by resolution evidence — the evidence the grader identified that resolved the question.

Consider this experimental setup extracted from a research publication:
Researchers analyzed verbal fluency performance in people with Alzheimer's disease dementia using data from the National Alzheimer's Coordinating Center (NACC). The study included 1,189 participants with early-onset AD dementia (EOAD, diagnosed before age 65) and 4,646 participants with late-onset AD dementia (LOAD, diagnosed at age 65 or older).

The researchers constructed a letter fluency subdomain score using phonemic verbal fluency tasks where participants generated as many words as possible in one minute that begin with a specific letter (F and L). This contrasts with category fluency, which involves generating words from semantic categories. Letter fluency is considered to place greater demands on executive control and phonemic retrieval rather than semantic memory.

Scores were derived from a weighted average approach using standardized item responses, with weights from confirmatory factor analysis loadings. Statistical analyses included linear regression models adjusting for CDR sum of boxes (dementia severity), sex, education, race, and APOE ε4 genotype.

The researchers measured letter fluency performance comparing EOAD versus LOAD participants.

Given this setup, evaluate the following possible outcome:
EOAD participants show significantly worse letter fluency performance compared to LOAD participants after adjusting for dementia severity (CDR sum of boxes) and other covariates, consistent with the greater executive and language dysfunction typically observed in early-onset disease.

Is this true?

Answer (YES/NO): YES